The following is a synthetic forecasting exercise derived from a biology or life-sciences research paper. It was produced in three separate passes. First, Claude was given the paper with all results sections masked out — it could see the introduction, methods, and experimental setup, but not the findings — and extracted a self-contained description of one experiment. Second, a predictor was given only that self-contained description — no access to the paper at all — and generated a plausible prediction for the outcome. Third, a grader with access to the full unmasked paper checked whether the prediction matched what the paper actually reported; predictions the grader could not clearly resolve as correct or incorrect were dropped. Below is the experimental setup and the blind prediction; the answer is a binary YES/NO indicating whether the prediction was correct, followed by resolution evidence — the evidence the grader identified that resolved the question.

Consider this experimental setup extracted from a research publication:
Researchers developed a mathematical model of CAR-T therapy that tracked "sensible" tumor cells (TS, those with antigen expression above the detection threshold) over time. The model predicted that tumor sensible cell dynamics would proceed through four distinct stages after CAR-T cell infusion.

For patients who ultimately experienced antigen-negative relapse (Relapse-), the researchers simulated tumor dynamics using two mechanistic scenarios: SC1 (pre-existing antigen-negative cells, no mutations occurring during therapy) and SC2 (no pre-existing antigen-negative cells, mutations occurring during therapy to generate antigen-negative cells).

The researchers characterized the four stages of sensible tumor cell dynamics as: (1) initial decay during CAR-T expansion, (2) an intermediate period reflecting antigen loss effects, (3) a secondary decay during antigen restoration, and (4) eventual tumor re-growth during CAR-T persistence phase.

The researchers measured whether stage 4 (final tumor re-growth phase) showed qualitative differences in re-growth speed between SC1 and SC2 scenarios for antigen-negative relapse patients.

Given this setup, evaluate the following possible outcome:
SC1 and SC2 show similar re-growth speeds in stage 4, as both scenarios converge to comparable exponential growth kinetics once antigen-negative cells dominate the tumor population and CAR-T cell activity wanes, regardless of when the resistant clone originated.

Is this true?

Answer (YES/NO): NO